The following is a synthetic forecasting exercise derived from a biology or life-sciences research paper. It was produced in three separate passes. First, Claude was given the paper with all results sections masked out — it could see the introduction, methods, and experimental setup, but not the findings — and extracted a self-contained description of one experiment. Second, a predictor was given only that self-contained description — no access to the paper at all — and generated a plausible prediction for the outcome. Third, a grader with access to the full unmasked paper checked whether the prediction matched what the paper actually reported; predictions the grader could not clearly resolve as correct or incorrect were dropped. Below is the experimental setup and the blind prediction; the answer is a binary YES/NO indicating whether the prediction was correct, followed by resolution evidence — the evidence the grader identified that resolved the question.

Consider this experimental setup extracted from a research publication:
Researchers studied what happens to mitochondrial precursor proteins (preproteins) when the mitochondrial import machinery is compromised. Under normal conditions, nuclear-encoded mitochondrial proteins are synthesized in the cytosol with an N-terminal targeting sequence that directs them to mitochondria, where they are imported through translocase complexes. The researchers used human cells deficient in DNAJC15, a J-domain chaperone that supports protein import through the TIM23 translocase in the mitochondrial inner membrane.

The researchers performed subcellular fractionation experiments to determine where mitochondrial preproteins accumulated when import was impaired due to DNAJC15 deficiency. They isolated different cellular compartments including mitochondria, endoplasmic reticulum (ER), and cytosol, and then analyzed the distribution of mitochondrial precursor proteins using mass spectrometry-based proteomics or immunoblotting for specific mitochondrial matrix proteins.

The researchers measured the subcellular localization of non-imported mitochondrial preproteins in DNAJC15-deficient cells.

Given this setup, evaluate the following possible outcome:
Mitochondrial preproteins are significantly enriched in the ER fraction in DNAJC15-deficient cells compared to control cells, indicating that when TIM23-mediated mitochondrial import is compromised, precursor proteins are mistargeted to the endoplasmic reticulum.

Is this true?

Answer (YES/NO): YES